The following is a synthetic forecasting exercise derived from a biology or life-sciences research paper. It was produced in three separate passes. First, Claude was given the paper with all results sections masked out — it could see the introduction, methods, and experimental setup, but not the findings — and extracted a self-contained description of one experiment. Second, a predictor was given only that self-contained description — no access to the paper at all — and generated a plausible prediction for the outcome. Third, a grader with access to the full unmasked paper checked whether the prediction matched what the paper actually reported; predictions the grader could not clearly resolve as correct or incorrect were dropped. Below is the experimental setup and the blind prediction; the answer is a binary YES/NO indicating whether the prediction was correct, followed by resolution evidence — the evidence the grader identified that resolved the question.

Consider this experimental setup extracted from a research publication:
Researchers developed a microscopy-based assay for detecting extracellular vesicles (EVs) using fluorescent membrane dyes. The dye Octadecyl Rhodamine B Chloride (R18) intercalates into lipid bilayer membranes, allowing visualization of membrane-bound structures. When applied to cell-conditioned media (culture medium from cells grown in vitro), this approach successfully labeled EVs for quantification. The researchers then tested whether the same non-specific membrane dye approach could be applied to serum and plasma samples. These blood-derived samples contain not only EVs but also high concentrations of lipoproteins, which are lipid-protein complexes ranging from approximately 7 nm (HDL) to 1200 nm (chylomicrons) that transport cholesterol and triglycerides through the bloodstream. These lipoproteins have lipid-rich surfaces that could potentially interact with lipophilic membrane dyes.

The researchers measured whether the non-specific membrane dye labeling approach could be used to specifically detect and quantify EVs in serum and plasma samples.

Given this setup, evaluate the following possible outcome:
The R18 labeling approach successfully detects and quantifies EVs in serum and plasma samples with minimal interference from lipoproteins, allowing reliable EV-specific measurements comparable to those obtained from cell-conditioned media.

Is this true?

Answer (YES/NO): NO